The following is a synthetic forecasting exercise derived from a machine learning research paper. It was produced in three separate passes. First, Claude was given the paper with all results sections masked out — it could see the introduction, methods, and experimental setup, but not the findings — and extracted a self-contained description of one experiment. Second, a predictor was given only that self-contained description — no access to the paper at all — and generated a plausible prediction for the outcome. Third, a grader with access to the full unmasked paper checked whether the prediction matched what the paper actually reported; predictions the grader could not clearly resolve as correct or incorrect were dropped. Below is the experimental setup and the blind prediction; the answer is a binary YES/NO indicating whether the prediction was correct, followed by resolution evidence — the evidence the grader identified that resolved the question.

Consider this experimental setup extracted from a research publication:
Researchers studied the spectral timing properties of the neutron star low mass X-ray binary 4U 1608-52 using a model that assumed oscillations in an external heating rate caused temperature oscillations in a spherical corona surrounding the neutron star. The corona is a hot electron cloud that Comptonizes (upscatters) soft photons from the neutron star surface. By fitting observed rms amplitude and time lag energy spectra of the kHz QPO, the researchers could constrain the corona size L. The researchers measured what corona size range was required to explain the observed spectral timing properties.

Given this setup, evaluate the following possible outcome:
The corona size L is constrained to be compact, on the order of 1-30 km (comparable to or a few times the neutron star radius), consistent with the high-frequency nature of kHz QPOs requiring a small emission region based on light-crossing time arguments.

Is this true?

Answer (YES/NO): YES